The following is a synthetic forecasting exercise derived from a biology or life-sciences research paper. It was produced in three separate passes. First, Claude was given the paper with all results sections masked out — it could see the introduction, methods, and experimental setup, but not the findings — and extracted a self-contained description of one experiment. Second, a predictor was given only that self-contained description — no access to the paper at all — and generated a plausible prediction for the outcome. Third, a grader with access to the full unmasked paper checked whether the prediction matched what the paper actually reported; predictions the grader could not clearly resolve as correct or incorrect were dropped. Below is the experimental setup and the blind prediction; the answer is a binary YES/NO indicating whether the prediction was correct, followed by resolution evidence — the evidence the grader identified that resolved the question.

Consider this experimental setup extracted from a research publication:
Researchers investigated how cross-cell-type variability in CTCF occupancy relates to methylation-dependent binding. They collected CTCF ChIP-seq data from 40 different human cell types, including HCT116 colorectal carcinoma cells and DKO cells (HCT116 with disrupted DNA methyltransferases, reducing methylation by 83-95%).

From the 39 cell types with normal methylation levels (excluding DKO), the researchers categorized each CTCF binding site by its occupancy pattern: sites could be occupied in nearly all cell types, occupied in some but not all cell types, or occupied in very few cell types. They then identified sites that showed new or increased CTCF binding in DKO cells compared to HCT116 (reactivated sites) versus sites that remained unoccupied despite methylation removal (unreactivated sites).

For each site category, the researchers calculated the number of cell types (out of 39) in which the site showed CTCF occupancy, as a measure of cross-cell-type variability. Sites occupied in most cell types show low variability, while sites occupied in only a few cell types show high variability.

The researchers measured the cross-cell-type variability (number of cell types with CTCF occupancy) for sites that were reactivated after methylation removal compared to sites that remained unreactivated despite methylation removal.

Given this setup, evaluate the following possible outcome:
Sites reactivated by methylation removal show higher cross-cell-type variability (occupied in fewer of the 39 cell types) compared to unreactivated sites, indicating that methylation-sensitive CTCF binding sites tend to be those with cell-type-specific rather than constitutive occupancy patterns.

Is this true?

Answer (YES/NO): NO